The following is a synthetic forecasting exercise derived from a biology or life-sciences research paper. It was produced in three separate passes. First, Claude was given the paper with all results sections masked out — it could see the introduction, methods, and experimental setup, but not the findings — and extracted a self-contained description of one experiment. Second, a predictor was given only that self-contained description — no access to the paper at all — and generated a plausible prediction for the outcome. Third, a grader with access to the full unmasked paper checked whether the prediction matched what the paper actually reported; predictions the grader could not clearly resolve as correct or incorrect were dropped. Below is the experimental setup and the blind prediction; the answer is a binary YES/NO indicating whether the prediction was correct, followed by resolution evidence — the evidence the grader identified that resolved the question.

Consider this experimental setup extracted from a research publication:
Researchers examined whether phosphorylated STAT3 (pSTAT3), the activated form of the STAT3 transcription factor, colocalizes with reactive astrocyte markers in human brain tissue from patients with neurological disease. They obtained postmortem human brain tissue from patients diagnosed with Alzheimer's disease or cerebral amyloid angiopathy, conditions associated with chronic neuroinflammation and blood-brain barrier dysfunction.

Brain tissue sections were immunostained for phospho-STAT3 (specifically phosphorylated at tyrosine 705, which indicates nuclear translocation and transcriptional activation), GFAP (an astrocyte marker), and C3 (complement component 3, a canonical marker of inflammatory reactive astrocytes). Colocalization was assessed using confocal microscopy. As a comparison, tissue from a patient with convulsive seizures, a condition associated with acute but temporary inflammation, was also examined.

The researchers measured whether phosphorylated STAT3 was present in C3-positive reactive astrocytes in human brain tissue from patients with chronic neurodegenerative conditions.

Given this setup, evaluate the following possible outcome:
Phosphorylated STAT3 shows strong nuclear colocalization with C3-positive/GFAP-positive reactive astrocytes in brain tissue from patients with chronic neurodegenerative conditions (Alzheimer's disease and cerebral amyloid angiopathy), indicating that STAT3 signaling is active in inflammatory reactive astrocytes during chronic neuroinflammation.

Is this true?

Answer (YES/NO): YES